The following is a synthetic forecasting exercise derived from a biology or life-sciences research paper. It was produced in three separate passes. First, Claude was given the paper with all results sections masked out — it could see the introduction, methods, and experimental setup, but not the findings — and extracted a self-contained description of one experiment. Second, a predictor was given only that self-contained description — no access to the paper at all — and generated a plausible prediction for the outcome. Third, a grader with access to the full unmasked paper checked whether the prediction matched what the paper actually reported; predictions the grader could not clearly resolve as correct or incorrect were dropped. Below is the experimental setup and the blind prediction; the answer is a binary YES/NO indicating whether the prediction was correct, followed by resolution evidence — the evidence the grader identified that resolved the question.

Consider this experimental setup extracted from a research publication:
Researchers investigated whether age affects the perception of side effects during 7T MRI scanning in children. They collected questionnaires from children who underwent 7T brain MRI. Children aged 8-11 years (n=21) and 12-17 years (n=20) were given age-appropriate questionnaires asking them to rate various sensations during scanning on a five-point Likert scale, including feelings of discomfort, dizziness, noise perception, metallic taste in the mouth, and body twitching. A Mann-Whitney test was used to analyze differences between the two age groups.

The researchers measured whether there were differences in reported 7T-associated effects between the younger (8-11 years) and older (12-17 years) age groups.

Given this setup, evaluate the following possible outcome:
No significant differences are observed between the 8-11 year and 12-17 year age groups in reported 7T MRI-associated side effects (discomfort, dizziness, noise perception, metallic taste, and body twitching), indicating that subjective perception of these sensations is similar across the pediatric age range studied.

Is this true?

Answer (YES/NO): NO